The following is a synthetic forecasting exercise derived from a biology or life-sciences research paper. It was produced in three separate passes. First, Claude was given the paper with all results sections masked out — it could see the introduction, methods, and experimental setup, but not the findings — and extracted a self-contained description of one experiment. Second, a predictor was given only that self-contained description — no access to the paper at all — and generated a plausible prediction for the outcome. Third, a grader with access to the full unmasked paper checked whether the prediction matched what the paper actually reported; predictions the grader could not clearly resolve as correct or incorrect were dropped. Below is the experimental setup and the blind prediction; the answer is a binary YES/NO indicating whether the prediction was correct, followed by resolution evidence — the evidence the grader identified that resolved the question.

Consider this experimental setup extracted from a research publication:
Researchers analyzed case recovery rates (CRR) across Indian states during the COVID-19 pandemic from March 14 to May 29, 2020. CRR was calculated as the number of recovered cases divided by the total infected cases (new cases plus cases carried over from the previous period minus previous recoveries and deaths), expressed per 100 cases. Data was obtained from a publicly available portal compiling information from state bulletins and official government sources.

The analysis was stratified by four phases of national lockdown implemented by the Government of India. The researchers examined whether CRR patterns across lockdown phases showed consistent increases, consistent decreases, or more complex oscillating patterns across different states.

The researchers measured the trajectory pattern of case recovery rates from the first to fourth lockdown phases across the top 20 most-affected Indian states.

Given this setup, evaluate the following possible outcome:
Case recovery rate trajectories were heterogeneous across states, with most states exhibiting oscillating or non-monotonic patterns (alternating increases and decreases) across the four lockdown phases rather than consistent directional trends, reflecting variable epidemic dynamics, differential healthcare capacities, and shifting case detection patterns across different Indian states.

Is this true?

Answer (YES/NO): YES